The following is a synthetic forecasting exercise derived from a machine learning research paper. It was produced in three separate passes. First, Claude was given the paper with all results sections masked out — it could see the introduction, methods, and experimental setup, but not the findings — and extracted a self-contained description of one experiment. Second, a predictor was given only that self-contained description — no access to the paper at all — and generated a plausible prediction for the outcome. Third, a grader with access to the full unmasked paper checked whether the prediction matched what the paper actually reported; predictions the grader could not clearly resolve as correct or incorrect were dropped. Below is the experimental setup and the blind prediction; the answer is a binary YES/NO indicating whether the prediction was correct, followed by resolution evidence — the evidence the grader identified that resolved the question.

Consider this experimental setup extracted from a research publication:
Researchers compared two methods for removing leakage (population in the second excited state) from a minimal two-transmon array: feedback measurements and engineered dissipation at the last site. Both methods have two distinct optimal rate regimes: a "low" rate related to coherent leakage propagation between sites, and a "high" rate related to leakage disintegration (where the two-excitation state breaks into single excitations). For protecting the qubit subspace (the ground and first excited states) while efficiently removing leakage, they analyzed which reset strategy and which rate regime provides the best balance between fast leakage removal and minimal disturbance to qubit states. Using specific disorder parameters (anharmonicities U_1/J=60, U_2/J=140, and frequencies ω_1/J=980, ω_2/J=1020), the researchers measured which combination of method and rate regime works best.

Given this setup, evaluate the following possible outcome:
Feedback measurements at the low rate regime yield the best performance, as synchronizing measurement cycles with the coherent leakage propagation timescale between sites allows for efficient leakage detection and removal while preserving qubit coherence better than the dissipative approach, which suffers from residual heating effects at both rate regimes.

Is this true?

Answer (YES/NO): NO